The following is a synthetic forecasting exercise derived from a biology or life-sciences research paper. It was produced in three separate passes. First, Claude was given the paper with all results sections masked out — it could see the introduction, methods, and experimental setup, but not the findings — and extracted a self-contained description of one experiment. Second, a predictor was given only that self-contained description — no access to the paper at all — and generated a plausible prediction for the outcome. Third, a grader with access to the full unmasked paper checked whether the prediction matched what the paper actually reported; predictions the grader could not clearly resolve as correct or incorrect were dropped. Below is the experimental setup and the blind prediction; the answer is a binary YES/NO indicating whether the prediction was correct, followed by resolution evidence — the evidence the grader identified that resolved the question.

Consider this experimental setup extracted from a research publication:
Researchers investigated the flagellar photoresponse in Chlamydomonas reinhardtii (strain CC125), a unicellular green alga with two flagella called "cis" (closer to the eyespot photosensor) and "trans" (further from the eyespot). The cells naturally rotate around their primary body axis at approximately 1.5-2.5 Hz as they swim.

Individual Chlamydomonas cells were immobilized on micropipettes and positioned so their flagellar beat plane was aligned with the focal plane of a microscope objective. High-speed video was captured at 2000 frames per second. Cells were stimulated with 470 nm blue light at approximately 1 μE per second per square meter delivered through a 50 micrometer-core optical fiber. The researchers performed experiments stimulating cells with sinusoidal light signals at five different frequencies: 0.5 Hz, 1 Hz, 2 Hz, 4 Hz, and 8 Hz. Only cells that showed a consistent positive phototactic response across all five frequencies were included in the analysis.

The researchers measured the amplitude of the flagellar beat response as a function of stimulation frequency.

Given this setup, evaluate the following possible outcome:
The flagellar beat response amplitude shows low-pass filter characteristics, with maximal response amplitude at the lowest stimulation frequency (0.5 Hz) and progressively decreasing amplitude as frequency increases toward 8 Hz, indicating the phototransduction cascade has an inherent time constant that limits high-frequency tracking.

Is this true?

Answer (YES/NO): NO